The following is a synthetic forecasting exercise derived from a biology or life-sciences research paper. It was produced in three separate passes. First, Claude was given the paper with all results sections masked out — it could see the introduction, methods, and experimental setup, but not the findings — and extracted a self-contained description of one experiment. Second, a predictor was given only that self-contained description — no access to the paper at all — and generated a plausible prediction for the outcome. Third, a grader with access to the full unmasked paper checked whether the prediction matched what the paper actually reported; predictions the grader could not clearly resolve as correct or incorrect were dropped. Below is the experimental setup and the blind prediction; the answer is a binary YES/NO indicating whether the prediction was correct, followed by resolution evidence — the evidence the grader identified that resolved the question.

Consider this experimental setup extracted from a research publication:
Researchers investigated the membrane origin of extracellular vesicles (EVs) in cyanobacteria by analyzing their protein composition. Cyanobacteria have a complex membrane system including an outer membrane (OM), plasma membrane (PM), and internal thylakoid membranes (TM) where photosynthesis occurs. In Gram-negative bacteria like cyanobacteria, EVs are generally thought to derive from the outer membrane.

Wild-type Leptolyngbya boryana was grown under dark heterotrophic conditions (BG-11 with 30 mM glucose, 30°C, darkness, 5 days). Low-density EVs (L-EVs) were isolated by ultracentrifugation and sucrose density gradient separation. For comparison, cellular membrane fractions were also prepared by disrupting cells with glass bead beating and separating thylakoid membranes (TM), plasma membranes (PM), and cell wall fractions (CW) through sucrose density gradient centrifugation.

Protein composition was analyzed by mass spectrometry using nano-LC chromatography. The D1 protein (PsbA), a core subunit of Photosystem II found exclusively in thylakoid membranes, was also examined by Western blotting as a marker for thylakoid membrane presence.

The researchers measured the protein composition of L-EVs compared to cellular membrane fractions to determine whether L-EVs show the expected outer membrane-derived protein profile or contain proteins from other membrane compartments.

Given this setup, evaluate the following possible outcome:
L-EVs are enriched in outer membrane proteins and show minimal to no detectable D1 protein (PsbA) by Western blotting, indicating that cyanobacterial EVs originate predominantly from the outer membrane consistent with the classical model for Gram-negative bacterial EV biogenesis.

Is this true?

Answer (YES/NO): YES